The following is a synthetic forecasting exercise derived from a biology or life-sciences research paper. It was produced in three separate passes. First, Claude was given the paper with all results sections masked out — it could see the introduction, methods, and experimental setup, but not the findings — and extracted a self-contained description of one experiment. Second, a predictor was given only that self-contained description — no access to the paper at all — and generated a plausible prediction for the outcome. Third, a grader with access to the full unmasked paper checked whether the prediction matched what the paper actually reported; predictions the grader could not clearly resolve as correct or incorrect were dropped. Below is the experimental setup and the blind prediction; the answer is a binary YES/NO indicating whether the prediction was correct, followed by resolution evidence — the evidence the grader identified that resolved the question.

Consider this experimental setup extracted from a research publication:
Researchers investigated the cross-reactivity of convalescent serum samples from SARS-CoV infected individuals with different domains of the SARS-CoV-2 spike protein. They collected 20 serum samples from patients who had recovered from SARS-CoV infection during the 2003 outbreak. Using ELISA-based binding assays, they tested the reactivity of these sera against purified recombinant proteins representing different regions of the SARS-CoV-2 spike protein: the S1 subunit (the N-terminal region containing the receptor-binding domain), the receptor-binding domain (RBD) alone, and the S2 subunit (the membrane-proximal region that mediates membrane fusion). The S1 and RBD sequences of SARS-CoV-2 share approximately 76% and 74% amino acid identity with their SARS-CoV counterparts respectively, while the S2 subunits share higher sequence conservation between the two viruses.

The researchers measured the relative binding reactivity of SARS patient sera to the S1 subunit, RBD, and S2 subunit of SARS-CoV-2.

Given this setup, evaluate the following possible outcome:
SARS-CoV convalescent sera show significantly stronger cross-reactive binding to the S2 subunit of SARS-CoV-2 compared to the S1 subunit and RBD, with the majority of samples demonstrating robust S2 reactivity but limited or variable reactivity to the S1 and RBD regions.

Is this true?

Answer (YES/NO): YES